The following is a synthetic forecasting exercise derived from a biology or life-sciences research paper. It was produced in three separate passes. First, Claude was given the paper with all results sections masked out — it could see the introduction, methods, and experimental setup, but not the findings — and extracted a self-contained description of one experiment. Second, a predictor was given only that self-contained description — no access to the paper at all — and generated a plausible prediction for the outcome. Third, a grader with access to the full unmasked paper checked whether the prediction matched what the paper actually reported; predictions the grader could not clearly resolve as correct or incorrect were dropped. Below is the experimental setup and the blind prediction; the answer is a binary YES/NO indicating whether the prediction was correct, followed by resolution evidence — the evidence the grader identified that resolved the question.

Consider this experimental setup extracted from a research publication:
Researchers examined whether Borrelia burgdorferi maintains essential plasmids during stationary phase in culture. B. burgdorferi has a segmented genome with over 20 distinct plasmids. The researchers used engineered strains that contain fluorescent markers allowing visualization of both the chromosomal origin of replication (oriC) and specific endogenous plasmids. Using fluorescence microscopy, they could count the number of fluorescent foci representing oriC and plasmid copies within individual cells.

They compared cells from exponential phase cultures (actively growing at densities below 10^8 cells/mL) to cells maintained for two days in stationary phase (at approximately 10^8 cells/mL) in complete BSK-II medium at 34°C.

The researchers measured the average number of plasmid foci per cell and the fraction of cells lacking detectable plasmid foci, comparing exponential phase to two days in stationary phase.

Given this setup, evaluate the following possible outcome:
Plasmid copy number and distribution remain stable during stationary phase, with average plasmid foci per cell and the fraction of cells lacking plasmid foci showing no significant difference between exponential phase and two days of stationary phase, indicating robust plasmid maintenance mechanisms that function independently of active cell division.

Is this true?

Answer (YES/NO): NO